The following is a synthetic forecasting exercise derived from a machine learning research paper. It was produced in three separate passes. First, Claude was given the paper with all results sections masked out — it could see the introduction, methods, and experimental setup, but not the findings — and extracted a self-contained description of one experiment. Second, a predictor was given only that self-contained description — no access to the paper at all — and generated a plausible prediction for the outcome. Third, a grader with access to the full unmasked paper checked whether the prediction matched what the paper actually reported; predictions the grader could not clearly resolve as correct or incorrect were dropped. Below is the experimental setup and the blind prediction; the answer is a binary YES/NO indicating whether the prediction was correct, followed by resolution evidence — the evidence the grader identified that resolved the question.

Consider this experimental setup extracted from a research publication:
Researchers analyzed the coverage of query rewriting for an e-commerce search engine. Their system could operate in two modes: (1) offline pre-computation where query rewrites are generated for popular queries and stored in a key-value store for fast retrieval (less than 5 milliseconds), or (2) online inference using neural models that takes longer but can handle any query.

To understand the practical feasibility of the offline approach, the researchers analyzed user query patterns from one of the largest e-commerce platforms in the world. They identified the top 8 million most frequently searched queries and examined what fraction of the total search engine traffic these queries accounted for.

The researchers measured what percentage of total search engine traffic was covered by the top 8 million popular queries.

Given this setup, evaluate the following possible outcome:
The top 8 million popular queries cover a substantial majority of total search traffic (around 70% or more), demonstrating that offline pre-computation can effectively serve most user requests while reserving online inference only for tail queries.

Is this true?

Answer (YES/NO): YES